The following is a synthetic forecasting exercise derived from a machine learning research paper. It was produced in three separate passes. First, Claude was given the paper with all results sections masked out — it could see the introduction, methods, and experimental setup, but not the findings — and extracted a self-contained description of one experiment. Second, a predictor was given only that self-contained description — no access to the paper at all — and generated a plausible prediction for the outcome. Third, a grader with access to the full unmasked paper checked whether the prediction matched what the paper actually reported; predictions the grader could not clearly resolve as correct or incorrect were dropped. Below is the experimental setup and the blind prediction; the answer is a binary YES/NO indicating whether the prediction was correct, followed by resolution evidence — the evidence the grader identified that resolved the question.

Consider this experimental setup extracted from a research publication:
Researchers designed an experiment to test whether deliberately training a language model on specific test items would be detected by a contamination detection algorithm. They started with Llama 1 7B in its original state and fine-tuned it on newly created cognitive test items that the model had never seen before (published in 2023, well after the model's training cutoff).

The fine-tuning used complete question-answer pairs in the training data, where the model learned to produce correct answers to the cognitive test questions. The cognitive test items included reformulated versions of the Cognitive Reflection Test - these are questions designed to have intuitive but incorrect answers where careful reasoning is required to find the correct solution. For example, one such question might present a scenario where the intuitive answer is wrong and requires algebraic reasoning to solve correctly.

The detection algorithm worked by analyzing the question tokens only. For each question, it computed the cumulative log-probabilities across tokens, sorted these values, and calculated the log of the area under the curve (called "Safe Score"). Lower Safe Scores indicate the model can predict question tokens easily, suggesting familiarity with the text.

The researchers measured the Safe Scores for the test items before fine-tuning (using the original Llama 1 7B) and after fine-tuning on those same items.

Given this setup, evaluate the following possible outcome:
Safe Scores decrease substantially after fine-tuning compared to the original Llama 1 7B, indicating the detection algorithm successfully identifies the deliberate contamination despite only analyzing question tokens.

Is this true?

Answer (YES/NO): YES